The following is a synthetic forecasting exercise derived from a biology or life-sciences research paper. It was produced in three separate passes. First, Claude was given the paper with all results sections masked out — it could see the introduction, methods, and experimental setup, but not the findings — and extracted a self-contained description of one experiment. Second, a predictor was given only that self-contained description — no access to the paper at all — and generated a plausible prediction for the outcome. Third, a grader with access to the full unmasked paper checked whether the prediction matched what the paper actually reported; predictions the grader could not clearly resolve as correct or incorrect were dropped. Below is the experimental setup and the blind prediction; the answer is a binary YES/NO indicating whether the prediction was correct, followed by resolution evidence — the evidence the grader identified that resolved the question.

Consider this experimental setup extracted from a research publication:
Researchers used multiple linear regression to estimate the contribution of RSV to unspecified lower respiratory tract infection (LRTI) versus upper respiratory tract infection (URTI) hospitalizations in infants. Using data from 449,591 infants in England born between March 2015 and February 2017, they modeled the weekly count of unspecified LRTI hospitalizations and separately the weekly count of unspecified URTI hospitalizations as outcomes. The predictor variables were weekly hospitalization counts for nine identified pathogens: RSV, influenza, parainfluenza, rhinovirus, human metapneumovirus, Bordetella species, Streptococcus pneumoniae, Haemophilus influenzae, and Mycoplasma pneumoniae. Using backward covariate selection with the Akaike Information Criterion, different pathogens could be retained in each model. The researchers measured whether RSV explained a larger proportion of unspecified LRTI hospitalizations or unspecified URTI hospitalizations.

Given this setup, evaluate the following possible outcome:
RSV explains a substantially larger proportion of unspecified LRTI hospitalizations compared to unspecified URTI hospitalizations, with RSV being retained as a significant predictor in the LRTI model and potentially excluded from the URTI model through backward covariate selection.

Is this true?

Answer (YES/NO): NO